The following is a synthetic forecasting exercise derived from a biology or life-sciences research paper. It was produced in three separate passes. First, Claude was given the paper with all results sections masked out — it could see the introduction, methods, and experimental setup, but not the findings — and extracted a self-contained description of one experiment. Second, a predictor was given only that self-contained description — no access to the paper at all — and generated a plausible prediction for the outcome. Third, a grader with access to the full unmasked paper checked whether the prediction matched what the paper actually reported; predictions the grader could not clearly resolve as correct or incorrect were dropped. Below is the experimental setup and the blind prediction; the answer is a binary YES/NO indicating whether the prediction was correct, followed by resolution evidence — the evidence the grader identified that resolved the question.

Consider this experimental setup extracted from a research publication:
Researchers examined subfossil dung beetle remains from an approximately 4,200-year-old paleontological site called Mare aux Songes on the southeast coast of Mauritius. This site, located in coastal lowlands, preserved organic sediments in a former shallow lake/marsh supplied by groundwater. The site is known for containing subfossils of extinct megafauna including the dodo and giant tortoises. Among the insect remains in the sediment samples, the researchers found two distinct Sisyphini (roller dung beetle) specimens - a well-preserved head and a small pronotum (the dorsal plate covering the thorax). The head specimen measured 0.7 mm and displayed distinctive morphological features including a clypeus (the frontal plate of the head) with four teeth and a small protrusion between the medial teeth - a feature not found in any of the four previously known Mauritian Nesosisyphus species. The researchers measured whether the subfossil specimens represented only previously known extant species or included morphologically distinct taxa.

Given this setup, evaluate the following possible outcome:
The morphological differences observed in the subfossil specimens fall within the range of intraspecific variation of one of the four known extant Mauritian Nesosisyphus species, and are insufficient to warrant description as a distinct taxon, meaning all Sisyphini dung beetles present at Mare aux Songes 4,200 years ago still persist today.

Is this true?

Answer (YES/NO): NO